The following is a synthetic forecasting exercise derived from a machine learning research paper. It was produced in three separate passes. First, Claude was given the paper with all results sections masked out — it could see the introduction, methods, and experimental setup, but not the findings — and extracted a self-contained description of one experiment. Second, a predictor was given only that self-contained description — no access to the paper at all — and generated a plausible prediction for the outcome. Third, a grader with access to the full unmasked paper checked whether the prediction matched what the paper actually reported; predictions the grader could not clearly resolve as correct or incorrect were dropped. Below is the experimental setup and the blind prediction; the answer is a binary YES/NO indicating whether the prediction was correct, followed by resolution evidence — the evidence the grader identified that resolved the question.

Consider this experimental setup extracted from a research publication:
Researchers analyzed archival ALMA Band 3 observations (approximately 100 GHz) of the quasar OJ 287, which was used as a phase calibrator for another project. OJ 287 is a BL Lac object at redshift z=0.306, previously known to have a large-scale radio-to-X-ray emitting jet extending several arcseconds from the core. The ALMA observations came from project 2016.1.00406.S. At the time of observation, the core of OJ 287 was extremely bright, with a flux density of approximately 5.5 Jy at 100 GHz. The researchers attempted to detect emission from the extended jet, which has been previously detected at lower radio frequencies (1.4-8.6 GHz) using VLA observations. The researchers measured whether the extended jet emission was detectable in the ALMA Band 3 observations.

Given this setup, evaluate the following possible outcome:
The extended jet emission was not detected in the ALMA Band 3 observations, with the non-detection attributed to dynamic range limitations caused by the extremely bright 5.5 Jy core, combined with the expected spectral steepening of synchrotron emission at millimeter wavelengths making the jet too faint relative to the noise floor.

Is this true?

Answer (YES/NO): NO